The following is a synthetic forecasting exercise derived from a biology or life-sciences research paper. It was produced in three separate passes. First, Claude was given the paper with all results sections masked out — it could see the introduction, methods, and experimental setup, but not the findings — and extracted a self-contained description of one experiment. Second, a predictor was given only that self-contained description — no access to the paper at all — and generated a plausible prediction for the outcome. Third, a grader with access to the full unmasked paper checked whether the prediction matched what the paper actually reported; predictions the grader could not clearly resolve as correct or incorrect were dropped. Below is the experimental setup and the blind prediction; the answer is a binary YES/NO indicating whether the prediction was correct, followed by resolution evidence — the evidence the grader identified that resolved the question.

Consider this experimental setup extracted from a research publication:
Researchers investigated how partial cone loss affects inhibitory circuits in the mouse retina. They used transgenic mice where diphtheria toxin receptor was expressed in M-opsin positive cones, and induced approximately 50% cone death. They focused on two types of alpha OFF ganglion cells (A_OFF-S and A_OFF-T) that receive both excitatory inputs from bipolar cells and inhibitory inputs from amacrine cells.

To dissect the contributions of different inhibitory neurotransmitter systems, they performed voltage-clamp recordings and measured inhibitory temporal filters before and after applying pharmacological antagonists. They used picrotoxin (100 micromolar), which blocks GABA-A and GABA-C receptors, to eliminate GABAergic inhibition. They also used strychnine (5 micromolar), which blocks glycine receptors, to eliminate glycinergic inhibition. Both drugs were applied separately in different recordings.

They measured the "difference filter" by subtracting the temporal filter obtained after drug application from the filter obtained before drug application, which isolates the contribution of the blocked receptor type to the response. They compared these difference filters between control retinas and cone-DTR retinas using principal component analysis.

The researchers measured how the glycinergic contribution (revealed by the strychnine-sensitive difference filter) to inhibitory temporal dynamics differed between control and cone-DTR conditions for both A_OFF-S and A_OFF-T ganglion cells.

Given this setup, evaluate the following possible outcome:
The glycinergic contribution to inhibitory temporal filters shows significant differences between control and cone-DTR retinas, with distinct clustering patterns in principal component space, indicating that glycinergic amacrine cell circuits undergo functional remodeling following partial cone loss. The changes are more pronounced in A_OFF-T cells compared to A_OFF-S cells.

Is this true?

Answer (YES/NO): NO